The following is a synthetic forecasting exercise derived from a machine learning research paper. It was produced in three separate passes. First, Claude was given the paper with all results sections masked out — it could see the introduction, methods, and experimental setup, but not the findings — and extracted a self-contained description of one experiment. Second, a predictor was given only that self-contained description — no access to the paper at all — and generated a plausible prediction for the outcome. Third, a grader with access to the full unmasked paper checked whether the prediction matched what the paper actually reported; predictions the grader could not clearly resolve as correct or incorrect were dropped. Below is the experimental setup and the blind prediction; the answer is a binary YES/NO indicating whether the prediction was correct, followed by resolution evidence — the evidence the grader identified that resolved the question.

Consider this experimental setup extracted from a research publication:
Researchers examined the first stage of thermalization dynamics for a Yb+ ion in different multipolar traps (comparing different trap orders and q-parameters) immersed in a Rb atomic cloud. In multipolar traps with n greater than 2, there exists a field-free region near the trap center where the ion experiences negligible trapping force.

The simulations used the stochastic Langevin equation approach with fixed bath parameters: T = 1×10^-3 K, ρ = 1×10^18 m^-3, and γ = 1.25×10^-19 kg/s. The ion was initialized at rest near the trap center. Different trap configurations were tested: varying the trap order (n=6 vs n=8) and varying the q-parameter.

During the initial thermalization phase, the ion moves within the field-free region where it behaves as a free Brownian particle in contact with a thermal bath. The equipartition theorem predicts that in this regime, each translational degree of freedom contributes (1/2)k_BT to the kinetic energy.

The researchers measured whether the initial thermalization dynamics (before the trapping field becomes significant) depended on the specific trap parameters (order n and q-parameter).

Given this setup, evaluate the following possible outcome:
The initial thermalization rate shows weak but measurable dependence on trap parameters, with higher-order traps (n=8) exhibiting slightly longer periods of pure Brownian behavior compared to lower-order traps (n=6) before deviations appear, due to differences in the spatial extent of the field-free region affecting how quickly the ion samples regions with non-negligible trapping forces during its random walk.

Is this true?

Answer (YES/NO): NO